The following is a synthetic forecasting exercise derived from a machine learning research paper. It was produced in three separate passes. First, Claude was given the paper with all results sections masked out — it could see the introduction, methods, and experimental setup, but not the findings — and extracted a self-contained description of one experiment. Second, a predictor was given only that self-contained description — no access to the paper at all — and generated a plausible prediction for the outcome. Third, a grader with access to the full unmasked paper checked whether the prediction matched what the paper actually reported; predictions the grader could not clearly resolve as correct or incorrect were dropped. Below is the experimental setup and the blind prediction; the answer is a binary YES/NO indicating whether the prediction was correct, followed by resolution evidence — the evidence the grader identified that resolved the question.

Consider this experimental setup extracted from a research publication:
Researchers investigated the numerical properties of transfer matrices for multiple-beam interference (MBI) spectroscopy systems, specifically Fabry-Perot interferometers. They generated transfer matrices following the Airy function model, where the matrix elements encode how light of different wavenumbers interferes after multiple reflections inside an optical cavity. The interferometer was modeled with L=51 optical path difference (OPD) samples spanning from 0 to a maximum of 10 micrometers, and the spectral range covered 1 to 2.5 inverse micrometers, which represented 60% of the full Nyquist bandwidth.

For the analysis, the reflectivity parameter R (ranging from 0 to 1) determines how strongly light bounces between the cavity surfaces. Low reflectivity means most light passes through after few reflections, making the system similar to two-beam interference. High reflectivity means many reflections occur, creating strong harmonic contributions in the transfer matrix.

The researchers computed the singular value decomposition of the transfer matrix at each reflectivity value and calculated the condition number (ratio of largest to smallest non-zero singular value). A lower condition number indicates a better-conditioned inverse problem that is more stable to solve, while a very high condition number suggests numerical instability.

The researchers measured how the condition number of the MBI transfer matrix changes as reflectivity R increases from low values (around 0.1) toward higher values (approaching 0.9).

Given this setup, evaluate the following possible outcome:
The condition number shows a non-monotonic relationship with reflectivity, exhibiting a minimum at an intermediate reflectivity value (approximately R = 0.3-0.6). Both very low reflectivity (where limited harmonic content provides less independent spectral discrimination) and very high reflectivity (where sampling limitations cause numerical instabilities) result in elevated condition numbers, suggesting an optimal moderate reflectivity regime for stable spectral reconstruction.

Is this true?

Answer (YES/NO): NO